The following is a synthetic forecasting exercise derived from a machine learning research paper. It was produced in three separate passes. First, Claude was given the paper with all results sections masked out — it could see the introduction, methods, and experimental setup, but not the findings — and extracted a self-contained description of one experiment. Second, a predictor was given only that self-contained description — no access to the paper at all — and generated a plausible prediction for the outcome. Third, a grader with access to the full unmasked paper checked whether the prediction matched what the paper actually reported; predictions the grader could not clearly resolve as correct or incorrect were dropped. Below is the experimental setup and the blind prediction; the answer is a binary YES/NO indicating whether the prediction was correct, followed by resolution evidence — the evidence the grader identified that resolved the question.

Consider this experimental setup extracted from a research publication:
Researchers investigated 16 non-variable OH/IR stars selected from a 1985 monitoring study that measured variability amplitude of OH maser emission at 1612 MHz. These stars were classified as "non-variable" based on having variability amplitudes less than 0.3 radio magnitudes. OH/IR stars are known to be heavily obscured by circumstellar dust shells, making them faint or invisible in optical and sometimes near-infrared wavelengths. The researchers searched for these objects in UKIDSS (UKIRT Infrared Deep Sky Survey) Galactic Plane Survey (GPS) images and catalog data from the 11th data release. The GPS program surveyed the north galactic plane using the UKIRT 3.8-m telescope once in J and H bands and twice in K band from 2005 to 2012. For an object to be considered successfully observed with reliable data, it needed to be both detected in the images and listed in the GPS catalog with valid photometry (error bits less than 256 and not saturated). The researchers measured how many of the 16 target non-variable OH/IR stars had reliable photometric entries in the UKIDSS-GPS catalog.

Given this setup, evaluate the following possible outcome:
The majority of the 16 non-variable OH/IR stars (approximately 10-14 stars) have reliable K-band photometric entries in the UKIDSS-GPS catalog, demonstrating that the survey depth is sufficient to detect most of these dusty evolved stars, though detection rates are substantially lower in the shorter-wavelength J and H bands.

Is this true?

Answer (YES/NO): NO